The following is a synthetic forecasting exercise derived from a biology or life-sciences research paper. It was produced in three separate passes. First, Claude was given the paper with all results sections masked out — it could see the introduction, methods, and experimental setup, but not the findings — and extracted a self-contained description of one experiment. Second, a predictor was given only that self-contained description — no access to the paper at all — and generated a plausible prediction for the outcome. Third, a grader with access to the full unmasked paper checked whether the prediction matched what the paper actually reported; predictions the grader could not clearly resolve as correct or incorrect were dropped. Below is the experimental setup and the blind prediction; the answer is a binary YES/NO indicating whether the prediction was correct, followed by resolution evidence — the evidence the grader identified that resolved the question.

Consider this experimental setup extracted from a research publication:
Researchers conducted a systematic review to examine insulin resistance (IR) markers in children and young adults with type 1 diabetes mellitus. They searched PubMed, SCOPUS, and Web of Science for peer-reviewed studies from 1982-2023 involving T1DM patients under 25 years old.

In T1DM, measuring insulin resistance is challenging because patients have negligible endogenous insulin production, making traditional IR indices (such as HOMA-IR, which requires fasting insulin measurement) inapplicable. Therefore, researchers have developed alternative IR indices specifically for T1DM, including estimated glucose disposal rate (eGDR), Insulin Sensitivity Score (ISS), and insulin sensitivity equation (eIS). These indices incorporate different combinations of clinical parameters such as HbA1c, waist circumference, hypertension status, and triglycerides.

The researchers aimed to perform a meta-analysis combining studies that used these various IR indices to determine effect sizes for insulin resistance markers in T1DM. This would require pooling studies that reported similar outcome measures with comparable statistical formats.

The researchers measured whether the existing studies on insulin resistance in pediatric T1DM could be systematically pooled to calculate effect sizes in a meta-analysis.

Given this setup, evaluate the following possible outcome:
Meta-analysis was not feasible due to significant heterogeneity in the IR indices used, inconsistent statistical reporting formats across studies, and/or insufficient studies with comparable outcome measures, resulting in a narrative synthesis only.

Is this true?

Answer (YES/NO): YES